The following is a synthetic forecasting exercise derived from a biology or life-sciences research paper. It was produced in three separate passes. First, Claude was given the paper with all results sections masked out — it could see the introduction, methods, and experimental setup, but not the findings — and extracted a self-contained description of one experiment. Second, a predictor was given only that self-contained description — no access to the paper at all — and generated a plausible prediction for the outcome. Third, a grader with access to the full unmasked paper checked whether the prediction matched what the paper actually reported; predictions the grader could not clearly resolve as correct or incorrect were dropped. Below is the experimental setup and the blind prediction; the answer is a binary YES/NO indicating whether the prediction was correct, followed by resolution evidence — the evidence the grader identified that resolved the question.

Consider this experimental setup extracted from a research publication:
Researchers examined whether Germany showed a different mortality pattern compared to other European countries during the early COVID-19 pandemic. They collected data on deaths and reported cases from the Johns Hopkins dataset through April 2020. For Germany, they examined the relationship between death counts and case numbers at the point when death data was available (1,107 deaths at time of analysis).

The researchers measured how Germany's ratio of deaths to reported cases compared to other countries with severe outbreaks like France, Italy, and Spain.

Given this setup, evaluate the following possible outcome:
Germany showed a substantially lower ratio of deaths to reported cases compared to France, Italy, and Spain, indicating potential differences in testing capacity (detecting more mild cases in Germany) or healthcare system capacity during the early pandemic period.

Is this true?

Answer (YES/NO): YES